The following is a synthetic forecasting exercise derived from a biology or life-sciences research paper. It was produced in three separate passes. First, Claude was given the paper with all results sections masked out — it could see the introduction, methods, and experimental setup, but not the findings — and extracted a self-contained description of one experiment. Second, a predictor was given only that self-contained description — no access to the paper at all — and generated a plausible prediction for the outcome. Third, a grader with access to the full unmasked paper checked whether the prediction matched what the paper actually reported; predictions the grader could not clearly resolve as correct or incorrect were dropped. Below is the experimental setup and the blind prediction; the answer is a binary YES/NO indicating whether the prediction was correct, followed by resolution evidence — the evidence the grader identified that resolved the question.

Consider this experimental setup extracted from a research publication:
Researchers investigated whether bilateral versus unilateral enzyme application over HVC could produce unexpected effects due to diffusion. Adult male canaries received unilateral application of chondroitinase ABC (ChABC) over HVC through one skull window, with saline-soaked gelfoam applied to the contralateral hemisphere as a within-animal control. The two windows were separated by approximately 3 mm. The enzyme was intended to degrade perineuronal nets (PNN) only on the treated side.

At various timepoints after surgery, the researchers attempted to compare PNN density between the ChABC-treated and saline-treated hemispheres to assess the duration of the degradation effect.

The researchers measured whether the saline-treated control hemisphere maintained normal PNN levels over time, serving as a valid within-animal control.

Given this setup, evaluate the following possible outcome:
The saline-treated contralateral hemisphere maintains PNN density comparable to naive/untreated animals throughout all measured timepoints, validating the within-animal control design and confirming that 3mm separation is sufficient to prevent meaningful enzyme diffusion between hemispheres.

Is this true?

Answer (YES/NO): NO